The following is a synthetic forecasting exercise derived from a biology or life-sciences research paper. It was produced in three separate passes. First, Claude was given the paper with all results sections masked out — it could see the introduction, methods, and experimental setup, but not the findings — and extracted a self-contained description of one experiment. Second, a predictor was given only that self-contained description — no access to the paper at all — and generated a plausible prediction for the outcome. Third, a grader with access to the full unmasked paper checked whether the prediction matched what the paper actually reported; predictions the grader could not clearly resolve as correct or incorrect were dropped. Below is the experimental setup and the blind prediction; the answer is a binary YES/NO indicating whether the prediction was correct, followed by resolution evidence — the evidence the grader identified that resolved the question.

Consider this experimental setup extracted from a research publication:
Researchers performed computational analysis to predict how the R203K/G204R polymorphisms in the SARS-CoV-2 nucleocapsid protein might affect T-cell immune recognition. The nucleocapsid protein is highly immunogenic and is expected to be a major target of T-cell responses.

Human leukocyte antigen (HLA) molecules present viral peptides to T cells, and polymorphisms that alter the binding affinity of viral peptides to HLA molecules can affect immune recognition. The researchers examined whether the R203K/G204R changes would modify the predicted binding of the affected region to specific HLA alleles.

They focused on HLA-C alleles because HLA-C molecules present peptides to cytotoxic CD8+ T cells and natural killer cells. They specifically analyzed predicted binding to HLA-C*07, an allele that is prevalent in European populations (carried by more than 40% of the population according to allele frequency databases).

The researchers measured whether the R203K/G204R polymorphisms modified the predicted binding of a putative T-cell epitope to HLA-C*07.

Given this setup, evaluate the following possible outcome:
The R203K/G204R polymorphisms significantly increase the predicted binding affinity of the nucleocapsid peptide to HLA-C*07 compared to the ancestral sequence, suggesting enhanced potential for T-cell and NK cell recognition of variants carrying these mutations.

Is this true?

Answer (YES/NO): NO